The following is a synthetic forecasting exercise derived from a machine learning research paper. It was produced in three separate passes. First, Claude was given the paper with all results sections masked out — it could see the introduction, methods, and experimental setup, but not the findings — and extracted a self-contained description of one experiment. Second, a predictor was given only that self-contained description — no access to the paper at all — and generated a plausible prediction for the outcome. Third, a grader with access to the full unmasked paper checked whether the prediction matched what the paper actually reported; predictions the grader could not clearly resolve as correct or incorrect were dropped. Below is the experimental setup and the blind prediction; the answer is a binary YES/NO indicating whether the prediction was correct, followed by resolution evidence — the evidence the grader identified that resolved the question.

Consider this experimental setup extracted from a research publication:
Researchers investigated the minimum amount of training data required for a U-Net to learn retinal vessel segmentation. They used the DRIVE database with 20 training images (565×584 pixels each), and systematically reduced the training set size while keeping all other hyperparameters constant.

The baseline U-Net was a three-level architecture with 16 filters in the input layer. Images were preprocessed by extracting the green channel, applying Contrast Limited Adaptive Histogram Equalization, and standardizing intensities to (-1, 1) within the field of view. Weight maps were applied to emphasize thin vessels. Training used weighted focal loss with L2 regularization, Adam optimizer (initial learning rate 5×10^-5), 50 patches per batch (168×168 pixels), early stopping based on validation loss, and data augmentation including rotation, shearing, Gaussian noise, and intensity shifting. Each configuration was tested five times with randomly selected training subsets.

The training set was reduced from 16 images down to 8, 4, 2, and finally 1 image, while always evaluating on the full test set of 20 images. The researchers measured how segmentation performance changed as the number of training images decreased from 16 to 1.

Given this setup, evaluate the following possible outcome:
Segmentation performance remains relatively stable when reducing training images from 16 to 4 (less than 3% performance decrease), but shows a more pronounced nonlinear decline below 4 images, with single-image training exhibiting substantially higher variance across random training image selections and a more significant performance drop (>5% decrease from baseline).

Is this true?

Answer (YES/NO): NO